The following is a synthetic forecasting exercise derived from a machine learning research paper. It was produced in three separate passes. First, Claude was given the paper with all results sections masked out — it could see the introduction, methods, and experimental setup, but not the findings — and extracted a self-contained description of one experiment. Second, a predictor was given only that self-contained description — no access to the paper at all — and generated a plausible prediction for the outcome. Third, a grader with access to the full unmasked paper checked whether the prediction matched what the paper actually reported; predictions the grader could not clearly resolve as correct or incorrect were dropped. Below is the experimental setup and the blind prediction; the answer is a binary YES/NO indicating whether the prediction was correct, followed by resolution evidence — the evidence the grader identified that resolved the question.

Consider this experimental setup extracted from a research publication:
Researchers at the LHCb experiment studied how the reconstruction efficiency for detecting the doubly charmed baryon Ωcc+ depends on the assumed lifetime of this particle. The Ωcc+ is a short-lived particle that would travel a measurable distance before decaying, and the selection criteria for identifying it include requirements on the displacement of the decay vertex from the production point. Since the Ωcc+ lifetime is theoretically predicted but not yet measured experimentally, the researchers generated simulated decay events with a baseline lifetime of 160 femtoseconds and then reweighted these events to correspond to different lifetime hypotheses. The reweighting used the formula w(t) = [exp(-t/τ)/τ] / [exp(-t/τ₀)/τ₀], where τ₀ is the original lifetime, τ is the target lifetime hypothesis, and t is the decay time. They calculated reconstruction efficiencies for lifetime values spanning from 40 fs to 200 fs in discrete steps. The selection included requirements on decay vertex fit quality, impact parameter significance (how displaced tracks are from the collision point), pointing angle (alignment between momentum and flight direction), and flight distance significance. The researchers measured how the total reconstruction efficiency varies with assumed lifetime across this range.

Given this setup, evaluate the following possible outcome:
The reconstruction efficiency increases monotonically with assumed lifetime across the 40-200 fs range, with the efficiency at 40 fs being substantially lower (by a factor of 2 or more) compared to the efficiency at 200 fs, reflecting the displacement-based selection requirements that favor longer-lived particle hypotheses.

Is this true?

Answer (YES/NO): YES